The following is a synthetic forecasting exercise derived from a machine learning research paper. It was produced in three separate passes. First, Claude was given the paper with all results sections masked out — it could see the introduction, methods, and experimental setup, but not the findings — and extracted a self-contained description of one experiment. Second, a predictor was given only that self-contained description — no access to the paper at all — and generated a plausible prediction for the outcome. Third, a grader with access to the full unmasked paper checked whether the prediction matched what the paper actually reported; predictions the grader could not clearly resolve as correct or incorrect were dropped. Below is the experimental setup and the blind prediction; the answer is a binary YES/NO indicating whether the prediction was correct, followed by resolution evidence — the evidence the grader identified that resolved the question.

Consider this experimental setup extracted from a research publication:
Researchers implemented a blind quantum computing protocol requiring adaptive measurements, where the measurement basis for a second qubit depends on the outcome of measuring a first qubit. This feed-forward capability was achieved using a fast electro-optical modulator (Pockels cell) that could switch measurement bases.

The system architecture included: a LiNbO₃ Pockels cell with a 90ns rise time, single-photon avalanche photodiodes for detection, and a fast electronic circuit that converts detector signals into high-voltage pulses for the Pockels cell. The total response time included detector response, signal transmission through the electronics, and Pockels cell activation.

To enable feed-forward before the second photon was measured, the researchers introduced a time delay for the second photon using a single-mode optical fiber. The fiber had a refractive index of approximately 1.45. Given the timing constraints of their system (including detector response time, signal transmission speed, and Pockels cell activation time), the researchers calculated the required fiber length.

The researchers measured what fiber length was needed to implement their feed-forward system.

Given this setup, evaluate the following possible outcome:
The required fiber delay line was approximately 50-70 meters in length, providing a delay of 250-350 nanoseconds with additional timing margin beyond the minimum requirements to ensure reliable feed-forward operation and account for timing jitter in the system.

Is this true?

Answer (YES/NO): YES